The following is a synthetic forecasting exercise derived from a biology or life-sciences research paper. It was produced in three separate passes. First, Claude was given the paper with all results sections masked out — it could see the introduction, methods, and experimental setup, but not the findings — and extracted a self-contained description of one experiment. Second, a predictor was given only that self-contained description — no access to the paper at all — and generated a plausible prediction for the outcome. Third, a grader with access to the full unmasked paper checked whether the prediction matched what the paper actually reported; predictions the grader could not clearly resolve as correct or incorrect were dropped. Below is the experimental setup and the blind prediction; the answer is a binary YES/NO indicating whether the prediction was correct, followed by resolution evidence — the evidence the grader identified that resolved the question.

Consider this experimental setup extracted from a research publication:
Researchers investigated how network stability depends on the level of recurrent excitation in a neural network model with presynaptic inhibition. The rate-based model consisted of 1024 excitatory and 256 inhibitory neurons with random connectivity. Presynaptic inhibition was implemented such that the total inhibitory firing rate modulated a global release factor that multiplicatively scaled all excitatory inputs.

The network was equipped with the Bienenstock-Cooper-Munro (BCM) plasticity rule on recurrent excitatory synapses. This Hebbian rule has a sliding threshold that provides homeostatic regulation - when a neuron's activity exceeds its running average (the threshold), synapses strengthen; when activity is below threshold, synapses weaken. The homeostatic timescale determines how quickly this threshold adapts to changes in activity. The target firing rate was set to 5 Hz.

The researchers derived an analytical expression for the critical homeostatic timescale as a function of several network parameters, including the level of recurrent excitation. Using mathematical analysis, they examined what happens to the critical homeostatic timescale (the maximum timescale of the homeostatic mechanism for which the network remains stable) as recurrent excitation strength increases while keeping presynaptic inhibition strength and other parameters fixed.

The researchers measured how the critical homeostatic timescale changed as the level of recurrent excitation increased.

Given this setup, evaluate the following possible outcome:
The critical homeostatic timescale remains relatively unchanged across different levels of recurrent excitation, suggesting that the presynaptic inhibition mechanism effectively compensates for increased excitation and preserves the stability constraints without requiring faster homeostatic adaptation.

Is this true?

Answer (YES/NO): NO